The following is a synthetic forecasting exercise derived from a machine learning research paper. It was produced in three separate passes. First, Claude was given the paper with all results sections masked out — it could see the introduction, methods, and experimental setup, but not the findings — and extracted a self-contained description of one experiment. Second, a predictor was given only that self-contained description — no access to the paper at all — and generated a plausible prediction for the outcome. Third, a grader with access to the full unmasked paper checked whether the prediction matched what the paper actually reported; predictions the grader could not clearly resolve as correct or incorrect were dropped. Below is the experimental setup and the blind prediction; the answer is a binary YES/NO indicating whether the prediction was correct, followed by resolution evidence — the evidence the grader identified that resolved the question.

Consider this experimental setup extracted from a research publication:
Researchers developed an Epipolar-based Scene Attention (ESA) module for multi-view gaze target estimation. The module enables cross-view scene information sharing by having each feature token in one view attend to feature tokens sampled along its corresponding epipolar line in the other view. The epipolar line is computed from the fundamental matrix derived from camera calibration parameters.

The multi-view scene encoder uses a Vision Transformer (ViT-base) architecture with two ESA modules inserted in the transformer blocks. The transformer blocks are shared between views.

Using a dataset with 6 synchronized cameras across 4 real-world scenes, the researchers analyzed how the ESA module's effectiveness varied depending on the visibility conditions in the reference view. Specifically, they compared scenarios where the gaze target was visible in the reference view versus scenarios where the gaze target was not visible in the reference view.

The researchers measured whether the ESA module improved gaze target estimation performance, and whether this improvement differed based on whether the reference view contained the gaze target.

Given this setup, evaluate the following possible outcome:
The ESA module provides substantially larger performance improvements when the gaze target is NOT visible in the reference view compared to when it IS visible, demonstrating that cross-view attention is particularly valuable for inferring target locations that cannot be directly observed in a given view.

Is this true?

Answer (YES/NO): NO